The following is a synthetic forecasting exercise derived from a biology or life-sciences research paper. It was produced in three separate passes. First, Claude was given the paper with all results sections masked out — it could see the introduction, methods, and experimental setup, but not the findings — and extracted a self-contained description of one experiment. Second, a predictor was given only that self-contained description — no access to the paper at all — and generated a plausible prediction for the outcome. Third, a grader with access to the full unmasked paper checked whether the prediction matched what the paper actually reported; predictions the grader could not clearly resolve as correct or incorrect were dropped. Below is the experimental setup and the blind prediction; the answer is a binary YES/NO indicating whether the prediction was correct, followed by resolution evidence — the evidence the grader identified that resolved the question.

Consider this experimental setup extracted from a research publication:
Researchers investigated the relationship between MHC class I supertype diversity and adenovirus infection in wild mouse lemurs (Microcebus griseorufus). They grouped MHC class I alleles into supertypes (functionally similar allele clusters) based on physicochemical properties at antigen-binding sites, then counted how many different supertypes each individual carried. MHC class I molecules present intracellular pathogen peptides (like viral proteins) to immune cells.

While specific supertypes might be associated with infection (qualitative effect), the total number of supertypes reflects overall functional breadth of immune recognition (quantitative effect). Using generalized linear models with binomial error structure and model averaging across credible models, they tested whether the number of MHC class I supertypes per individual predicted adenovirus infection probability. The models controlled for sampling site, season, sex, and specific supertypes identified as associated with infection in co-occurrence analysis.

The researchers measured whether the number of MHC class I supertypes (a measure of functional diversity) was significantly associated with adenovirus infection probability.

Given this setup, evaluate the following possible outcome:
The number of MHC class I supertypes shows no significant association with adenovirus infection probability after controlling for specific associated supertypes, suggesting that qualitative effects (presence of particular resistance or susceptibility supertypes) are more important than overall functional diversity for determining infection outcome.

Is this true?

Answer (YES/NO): YES